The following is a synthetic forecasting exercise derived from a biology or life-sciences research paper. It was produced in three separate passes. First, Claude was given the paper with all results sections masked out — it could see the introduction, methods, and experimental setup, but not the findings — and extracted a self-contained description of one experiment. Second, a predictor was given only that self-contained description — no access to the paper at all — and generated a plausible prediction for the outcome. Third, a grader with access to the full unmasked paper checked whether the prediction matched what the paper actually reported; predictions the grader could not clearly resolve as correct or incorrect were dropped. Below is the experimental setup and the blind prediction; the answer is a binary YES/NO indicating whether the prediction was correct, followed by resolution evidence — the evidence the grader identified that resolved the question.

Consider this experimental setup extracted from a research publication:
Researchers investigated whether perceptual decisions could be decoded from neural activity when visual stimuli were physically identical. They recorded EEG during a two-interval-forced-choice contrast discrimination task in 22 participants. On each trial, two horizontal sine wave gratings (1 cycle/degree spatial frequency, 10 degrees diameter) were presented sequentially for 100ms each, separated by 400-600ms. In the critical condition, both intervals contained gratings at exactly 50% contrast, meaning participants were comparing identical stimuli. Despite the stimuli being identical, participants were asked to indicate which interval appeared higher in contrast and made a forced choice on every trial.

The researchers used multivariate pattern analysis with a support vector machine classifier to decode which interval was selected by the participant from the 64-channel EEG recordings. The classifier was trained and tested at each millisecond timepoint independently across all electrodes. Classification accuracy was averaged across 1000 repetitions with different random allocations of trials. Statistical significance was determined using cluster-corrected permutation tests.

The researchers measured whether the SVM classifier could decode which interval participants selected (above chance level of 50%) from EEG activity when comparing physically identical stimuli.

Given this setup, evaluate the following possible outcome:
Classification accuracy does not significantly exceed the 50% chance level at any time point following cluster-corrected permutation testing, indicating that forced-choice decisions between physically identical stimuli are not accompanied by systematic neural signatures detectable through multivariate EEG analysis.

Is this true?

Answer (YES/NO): NO